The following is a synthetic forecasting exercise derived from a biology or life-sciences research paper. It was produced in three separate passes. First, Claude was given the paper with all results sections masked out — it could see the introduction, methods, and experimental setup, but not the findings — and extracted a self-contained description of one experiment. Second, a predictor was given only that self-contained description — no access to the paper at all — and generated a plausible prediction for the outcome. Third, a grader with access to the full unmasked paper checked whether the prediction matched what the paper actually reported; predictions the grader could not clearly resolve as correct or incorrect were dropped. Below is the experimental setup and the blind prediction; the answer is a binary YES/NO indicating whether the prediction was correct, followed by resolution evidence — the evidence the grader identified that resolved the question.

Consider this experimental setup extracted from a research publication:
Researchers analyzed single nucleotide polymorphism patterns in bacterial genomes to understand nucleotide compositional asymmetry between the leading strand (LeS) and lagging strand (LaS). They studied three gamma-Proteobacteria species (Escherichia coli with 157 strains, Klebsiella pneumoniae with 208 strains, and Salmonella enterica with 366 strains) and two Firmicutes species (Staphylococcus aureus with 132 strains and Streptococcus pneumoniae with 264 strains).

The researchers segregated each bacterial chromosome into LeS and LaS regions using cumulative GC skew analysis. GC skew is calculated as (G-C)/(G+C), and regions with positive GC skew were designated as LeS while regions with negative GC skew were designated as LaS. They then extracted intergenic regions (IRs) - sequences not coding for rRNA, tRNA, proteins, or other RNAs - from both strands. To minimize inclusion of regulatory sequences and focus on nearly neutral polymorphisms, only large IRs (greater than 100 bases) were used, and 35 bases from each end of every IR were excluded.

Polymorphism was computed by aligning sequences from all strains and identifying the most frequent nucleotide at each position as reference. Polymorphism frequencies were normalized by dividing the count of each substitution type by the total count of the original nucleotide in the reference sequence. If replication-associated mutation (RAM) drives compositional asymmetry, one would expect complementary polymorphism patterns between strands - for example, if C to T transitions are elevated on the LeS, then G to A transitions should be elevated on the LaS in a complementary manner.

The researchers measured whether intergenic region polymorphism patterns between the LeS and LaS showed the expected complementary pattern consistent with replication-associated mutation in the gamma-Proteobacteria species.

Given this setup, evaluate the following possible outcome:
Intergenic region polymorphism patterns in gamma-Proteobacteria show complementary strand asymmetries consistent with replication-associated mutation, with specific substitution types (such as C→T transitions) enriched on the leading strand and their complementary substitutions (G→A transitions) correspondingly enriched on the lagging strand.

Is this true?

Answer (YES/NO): YES